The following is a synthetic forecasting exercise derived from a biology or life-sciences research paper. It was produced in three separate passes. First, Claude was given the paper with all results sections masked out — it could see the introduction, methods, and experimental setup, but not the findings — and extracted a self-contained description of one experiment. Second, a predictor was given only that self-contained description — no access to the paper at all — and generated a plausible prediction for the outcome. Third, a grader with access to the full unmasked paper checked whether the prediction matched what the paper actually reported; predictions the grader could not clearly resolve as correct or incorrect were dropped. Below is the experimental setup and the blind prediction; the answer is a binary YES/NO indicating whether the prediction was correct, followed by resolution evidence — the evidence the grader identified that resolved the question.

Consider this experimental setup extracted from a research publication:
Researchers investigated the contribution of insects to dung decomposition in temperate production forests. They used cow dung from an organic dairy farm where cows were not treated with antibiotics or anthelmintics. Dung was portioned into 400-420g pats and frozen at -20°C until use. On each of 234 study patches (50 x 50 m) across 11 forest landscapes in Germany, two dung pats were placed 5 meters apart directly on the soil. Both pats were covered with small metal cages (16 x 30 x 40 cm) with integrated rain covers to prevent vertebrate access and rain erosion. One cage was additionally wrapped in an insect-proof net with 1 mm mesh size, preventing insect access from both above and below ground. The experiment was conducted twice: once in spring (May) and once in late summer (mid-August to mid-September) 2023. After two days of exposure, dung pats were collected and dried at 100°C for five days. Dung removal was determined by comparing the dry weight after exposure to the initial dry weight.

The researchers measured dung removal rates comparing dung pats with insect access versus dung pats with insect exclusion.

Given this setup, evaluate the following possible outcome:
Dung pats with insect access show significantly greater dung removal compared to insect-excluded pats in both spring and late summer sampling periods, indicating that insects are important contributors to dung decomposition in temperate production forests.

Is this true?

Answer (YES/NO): NO